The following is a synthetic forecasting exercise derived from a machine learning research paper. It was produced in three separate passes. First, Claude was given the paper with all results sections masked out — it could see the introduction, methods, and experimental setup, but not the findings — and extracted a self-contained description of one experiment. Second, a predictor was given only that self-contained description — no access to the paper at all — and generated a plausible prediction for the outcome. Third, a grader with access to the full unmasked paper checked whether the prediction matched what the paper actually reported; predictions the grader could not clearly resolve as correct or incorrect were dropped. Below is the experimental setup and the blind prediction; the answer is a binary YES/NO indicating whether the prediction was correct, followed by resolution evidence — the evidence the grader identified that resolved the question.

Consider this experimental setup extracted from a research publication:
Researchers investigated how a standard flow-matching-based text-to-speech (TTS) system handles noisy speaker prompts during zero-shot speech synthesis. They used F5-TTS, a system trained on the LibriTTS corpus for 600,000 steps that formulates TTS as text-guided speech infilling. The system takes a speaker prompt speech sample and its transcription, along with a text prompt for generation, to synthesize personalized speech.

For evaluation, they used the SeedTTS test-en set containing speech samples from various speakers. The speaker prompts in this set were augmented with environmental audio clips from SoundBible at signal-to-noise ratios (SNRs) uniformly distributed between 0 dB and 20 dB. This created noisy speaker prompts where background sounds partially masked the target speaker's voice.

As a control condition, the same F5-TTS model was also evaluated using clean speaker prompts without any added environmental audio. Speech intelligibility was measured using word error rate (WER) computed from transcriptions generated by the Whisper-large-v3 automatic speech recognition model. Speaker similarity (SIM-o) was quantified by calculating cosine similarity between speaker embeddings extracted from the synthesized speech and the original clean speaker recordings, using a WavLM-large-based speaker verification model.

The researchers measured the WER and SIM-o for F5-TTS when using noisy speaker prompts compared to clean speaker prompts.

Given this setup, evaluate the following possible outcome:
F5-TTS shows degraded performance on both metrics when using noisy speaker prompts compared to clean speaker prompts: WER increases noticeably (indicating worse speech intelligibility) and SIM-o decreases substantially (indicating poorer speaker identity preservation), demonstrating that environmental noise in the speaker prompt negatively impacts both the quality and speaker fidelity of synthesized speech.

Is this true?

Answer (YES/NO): YES